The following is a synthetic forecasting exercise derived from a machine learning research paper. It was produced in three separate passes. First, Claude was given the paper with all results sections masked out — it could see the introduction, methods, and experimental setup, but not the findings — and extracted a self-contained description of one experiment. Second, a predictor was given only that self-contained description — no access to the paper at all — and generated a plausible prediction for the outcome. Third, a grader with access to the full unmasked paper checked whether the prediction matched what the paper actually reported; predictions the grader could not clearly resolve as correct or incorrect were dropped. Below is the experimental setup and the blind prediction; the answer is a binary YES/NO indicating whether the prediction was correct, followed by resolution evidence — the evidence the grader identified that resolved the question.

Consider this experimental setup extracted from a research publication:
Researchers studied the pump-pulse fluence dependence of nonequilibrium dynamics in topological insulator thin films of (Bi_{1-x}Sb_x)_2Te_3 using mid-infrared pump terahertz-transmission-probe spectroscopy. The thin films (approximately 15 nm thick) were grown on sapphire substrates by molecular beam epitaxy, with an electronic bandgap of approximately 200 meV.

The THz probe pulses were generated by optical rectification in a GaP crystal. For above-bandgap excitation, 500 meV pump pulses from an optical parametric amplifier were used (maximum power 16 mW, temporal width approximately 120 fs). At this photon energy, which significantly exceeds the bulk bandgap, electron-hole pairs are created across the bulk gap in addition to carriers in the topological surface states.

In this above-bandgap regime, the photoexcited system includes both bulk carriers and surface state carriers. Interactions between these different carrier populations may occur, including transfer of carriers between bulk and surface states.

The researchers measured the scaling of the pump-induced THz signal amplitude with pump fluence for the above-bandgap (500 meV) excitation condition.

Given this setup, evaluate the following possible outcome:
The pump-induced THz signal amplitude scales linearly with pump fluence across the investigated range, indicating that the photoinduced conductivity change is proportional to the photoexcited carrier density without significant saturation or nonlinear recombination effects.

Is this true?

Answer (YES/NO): NO